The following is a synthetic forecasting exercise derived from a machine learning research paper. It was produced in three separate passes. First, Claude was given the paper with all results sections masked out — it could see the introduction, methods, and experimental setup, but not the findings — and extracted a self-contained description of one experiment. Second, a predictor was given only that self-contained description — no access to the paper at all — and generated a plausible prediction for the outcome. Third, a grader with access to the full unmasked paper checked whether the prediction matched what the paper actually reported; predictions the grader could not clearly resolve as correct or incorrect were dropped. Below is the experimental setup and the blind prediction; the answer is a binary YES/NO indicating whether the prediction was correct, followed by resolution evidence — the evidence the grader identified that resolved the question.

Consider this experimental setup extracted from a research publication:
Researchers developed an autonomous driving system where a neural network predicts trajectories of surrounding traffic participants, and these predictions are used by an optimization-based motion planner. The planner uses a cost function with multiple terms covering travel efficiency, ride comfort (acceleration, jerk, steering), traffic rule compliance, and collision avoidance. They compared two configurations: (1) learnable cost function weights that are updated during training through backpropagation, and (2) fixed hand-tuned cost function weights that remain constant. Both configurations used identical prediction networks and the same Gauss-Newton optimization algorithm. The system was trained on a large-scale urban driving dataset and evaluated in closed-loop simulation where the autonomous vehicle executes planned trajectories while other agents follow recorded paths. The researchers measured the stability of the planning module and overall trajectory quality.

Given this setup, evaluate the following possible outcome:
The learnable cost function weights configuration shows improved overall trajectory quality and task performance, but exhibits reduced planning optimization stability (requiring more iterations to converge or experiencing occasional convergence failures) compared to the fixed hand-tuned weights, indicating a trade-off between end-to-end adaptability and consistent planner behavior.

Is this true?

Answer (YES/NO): NO